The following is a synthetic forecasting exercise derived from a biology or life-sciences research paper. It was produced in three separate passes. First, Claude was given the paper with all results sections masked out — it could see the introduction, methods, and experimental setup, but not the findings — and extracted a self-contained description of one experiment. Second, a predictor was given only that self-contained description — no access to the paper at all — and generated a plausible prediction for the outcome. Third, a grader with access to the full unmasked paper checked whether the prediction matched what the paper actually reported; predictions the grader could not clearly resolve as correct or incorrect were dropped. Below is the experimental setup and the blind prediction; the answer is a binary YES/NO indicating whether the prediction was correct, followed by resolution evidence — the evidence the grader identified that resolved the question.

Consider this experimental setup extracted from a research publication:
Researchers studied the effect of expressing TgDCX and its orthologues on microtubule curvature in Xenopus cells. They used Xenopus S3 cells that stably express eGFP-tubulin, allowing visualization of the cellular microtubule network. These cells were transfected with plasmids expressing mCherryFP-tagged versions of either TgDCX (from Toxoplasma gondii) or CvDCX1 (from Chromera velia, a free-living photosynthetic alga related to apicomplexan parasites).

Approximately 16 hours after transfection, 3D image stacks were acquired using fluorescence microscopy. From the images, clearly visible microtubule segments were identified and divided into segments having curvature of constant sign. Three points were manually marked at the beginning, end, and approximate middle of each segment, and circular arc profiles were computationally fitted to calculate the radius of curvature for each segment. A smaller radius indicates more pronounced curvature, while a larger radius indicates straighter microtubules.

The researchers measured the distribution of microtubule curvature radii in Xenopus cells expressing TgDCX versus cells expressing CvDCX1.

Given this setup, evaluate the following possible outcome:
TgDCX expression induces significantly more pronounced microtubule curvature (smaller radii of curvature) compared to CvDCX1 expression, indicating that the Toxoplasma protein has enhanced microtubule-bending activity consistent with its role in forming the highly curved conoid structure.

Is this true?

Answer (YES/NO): YES